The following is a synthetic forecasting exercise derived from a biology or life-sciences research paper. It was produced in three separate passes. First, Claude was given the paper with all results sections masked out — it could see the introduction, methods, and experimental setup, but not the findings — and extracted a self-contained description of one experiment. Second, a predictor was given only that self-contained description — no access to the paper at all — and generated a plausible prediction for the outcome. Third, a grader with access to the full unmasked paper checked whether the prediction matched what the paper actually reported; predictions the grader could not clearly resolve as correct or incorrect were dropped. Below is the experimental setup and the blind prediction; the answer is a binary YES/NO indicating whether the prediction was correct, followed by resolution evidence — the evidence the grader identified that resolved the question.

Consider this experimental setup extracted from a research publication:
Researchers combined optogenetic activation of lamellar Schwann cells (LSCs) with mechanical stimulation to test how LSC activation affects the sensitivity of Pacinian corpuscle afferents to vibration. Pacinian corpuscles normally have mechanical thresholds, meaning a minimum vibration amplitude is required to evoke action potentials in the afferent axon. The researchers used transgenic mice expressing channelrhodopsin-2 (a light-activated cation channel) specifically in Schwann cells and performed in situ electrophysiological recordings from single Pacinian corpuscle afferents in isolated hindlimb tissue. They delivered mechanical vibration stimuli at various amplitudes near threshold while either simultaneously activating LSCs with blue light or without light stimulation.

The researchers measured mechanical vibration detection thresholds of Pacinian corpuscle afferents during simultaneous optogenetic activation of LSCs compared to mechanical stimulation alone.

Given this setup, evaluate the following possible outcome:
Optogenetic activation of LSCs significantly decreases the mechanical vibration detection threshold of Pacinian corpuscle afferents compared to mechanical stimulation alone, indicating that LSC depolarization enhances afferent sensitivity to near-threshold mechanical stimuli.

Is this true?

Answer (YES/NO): YES